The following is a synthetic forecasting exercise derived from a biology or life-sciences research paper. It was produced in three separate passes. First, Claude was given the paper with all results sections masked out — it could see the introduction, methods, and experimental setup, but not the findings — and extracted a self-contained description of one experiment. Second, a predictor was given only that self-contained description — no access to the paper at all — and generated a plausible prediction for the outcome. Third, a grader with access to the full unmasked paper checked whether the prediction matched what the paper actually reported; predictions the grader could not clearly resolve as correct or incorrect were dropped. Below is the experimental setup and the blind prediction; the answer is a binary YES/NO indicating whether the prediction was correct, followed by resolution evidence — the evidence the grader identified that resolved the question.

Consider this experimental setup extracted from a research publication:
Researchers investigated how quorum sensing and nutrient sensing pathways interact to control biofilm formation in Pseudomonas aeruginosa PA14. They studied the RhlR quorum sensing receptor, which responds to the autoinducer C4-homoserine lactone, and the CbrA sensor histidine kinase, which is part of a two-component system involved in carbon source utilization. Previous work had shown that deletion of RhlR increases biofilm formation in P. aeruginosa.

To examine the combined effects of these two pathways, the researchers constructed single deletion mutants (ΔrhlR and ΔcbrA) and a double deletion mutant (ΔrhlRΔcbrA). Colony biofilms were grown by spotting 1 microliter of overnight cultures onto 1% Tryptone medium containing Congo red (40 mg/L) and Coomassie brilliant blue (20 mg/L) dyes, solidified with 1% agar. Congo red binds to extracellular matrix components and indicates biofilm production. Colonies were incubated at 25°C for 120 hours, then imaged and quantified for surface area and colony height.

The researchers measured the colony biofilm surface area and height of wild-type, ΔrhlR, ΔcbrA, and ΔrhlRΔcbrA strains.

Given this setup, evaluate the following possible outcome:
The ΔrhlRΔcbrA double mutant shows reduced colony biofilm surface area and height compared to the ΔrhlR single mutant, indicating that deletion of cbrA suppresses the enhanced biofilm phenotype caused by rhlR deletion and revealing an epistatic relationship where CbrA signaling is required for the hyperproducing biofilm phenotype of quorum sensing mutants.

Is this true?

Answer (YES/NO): NO